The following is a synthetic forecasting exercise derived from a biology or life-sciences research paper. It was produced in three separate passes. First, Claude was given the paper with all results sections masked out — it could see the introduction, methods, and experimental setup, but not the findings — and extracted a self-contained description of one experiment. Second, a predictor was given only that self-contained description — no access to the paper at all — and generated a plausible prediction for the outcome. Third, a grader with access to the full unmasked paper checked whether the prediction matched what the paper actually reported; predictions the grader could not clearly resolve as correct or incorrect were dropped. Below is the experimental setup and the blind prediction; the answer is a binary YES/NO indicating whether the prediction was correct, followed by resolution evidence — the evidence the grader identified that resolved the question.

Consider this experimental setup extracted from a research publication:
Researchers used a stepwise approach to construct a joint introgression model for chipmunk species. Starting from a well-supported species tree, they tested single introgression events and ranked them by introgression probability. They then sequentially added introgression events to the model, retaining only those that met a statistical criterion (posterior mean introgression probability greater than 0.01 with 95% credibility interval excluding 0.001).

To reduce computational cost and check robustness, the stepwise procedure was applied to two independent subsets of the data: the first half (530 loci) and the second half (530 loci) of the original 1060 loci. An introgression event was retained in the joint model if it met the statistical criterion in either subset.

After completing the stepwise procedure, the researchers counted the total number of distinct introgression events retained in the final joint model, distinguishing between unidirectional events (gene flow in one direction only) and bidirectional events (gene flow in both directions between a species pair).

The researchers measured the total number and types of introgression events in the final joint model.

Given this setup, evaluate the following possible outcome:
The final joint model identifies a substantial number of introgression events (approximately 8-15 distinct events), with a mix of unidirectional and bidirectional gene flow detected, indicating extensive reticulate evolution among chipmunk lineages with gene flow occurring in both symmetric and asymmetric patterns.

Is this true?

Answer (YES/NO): NO